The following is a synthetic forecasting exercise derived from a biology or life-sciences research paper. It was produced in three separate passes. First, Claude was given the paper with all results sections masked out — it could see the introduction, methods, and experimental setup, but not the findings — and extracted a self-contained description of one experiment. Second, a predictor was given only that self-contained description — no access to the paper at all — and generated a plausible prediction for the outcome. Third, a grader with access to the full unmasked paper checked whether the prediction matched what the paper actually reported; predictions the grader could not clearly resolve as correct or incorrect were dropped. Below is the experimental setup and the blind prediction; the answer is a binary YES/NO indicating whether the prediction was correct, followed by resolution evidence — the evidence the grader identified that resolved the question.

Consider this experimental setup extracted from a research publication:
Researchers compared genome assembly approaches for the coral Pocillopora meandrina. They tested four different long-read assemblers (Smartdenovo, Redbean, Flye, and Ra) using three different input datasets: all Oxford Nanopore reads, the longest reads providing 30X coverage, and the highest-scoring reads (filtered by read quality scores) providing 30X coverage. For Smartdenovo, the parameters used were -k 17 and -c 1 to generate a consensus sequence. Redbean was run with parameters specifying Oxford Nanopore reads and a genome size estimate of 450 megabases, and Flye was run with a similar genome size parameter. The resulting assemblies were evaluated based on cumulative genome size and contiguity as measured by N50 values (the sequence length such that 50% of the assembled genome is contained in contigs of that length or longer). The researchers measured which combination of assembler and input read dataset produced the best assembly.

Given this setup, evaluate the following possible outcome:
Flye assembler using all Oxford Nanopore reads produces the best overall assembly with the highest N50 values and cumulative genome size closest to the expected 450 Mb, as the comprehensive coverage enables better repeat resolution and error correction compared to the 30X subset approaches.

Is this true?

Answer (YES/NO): NO